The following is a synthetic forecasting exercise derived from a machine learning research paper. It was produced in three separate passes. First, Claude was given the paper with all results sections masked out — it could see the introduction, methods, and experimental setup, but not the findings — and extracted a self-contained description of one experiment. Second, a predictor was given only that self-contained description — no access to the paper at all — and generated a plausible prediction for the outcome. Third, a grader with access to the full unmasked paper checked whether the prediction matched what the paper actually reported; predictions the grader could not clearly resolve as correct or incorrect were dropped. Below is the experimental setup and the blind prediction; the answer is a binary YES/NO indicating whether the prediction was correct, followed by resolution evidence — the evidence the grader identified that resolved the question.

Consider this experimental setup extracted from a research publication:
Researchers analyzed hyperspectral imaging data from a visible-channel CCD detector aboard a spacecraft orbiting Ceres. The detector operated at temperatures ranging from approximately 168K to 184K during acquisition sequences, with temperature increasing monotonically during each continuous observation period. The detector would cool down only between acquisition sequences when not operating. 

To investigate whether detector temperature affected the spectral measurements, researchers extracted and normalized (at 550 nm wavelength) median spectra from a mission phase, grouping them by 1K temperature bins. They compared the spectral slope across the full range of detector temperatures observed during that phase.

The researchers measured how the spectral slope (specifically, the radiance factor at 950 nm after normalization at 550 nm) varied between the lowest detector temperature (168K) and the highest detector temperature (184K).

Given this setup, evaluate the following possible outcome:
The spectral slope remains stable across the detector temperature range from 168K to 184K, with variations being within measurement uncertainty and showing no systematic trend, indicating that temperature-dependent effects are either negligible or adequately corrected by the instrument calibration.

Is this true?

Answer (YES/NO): NO